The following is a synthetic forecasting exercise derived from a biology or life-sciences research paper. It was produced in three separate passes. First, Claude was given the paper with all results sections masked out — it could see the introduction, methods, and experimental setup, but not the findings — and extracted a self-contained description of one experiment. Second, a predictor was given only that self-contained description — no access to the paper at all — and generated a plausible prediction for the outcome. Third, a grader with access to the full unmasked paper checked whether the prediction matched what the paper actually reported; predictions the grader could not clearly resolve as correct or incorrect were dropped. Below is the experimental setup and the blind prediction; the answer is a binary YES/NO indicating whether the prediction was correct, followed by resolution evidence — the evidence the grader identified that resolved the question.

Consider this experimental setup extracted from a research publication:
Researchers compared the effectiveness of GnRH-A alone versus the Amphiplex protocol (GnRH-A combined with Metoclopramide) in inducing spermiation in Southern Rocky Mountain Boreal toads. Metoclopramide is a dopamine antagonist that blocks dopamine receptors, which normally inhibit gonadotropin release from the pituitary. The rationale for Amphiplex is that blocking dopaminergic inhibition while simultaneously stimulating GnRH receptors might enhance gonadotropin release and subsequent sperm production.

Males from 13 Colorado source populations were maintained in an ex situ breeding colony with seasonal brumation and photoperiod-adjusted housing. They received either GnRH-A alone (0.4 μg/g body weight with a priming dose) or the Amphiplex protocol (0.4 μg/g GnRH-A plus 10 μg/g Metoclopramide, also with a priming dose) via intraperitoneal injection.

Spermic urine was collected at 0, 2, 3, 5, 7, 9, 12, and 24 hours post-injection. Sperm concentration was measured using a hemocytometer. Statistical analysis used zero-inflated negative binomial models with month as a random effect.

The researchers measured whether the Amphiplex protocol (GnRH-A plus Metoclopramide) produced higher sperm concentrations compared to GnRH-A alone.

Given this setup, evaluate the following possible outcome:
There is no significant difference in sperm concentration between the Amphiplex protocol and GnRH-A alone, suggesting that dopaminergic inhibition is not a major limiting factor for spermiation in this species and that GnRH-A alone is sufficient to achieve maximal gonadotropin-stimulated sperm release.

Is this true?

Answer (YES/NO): NO